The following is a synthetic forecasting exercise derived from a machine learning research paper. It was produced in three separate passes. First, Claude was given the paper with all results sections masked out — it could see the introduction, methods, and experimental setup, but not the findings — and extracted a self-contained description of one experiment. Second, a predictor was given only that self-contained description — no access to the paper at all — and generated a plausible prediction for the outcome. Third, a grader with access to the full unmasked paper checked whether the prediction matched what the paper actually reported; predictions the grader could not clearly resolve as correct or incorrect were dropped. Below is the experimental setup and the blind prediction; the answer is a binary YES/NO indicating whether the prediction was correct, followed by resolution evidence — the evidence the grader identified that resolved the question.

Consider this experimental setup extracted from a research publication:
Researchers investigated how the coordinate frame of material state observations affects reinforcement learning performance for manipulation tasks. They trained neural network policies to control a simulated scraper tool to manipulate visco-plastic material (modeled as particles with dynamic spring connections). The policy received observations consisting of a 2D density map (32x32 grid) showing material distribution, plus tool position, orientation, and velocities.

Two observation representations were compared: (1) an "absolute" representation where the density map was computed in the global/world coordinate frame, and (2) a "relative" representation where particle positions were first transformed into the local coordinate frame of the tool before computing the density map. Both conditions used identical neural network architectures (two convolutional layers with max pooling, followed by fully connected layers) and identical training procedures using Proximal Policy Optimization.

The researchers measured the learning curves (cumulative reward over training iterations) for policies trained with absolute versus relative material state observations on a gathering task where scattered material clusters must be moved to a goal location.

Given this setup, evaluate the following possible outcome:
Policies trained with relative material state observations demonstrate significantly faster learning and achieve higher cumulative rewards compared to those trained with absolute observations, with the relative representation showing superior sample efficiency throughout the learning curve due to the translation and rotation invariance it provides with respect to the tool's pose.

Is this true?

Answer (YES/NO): YES